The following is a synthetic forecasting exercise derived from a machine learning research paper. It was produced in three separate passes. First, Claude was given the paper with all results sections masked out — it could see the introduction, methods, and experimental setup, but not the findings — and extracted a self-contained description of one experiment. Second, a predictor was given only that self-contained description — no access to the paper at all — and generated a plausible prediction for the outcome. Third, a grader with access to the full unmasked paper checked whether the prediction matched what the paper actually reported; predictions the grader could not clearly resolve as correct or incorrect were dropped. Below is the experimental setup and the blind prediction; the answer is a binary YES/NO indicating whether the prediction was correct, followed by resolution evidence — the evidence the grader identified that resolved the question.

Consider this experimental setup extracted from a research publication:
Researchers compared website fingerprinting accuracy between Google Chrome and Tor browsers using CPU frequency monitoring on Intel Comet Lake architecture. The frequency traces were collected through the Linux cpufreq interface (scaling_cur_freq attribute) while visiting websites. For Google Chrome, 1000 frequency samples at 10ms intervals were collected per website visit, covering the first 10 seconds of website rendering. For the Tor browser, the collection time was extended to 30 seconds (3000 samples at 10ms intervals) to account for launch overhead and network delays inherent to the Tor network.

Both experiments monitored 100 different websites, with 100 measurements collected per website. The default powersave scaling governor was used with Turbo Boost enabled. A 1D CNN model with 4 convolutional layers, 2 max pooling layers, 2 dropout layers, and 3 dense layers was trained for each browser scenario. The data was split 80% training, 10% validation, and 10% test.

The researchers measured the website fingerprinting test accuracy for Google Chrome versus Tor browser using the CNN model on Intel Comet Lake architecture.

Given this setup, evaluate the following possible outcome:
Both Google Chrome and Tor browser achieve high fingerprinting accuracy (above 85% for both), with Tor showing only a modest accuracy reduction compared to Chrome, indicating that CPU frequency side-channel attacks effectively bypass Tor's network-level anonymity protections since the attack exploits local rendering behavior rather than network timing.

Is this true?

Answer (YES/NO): NO